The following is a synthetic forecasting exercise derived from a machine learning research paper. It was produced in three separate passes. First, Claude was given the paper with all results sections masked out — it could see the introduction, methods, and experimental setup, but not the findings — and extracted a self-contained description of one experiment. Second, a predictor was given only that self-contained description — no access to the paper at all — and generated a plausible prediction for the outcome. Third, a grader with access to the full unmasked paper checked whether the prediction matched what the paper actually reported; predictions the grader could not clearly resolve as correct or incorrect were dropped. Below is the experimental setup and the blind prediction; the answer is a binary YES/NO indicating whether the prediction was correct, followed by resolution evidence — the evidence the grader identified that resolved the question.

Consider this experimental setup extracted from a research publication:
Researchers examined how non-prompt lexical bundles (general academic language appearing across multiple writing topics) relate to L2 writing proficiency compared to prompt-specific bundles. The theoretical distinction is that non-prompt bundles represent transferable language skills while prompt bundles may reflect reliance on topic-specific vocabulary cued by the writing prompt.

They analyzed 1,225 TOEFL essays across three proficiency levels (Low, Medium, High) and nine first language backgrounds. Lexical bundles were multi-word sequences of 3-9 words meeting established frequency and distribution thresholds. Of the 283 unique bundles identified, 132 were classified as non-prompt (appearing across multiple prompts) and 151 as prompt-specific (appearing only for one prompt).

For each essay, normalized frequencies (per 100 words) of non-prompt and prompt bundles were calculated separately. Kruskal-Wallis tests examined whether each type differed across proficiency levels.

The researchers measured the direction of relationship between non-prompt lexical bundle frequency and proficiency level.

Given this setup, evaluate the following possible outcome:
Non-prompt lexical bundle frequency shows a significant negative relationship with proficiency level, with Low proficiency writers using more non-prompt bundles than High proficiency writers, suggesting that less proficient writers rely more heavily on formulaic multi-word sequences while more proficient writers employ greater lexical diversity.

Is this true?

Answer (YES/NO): NO